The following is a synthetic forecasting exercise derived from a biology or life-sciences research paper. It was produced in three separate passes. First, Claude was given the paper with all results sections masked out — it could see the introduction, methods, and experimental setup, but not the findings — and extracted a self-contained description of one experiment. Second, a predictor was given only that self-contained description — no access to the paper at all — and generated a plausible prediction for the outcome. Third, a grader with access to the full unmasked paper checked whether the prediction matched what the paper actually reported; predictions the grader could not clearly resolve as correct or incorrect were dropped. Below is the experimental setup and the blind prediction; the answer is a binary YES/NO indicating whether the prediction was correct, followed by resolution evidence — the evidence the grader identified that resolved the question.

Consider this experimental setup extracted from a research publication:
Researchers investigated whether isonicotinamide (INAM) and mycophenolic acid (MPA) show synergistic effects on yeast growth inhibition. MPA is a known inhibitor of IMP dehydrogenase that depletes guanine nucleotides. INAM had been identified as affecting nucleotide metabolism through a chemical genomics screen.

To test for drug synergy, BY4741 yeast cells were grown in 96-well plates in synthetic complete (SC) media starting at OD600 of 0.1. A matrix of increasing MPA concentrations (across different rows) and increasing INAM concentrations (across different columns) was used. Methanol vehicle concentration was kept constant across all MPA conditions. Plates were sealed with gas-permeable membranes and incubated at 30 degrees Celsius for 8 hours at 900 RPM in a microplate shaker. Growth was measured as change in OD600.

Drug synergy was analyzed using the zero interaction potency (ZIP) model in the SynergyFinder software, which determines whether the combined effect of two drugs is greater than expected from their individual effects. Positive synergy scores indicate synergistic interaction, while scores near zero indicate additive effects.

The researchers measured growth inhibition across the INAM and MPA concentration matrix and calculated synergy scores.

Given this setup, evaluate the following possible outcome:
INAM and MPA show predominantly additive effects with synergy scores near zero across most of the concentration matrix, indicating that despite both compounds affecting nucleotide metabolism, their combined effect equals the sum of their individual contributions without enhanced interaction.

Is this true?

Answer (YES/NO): NO